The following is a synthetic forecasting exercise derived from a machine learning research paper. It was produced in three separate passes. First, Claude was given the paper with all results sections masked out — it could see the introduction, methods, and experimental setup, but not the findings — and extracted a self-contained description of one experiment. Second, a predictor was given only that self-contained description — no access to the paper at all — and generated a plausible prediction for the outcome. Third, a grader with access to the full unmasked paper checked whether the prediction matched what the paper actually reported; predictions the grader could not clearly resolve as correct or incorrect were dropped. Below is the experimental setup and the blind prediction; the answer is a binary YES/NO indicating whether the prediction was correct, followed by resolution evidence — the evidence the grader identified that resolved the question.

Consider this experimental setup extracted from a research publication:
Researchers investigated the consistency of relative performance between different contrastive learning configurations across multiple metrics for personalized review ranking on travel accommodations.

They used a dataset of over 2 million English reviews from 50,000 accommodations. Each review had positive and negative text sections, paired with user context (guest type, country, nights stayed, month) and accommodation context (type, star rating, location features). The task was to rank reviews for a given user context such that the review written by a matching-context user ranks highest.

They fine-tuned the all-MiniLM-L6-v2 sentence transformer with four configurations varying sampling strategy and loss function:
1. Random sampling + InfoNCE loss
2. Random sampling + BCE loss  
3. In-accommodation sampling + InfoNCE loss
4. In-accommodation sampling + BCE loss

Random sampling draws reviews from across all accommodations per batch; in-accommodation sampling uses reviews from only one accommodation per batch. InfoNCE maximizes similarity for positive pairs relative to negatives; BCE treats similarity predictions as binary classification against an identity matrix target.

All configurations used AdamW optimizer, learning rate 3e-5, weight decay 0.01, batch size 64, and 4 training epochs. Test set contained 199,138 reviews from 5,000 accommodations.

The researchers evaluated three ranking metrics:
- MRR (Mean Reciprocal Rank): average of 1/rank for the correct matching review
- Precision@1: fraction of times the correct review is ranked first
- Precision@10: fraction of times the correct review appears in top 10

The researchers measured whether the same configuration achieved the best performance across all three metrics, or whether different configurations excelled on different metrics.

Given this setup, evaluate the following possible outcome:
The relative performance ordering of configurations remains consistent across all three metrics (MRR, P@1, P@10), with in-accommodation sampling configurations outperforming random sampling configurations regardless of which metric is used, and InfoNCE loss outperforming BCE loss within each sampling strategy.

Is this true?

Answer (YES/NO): NO